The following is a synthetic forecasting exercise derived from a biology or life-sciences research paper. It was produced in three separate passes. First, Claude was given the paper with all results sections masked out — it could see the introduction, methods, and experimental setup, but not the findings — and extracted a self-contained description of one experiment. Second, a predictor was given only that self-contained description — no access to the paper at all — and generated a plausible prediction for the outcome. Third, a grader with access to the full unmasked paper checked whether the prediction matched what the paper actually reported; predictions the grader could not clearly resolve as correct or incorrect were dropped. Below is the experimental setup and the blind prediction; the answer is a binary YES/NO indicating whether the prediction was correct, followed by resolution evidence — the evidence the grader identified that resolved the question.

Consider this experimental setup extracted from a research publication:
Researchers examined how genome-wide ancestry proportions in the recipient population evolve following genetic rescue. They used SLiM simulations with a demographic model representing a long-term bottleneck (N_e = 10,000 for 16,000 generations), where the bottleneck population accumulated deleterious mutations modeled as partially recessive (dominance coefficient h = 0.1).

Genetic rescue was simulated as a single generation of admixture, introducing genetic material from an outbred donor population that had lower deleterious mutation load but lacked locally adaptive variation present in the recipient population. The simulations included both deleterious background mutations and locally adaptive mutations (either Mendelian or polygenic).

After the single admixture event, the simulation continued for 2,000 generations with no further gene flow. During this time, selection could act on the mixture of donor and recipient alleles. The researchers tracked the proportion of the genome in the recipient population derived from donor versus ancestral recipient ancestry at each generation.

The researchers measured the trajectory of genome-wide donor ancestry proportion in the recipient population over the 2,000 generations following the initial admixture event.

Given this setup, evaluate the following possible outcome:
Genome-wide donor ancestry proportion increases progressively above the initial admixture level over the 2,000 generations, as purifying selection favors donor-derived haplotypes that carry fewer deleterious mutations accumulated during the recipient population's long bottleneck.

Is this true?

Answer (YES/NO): YES